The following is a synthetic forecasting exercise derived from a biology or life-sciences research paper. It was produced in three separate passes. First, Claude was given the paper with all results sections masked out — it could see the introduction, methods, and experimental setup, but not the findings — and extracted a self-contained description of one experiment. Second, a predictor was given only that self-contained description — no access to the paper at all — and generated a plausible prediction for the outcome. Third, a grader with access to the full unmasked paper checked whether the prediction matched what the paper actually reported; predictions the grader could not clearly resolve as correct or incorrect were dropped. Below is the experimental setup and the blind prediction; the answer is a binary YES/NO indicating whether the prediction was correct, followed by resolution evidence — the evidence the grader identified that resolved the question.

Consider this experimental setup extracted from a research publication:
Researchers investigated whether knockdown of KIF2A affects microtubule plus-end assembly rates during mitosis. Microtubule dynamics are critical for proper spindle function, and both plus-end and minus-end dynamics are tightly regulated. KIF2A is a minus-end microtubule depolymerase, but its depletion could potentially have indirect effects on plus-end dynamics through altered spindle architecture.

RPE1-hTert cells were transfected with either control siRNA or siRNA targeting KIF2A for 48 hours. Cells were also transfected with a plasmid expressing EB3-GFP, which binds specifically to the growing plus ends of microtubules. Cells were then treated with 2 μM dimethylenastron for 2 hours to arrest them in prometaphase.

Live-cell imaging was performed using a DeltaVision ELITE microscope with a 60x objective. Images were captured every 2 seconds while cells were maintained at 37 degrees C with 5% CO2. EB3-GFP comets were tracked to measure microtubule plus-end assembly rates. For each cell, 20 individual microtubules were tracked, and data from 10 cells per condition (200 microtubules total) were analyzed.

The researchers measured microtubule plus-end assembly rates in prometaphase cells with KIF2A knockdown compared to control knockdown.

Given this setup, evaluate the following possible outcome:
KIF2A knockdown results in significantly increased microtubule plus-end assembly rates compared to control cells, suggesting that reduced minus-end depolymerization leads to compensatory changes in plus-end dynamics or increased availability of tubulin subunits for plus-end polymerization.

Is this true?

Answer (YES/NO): NO